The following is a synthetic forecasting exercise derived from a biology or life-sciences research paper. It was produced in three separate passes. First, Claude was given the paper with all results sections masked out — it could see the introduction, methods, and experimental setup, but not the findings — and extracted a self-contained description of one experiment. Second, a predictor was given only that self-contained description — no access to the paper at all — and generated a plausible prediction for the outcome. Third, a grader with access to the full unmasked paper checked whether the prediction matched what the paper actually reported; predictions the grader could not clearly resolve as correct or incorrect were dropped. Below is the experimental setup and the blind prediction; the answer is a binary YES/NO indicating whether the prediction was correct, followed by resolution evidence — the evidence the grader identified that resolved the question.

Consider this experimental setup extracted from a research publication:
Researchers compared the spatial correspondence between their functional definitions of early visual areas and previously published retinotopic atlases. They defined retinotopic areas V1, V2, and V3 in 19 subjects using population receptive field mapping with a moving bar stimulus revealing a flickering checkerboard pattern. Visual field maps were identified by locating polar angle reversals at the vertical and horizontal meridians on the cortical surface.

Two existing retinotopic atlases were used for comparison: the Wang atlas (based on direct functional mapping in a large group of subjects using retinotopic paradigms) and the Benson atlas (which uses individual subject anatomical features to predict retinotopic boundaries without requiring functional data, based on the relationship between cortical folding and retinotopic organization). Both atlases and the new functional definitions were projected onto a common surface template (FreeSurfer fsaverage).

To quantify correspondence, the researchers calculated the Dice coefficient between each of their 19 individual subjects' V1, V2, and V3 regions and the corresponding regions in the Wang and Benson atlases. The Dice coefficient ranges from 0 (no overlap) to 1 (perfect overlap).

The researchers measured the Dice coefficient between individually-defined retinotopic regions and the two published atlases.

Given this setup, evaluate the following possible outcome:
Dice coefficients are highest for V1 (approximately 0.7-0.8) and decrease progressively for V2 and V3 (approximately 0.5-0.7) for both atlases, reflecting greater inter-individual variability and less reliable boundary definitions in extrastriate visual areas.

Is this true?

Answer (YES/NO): NO